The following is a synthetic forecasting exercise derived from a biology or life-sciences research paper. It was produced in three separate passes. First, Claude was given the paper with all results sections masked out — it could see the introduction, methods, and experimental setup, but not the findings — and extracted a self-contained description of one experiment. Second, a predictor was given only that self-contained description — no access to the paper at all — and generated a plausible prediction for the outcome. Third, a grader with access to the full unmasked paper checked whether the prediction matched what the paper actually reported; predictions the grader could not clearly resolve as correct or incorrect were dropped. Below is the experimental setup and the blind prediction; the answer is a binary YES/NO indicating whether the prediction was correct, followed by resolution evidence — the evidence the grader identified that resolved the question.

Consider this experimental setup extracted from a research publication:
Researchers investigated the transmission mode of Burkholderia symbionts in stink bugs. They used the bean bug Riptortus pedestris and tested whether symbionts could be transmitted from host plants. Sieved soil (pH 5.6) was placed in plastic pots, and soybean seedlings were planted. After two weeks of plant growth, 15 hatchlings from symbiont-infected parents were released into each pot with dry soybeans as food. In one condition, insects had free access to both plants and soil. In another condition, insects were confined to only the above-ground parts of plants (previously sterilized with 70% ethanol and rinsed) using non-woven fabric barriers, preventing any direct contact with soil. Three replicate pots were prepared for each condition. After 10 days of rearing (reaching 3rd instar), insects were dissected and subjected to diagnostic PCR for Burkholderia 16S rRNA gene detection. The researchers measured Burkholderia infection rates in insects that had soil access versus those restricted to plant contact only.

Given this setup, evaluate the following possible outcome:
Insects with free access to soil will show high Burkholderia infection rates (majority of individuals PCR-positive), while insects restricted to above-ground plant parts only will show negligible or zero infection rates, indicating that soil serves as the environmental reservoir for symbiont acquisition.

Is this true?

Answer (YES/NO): YES